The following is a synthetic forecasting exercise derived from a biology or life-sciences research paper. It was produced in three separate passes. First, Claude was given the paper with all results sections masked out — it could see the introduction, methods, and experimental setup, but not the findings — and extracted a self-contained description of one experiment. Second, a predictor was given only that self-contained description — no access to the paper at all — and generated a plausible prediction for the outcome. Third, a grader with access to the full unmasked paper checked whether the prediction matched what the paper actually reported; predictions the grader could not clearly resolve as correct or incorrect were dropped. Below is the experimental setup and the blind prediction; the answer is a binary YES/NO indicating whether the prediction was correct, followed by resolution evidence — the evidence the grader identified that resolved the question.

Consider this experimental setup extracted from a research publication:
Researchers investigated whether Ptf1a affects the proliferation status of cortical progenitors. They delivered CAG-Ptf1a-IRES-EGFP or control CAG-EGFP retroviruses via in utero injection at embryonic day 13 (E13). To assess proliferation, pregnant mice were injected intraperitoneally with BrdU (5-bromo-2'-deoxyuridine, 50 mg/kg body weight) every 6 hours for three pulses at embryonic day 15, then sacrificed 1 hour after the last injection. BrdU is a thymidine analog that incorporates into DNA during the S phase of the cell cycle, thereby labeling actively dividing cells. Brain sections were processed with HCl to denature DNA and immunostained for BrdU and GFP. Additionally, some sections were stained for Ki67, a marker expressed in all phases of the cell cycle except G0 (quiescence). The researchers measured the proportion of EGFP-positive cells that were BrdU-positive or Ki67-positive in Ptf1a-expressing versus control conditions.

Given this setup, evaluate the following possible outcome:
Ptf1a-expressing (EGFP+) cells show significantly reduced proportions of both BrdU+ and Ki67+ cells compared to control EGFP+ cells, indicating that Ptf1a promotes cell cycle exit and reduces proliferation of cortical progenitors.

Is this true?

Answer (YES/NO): NO